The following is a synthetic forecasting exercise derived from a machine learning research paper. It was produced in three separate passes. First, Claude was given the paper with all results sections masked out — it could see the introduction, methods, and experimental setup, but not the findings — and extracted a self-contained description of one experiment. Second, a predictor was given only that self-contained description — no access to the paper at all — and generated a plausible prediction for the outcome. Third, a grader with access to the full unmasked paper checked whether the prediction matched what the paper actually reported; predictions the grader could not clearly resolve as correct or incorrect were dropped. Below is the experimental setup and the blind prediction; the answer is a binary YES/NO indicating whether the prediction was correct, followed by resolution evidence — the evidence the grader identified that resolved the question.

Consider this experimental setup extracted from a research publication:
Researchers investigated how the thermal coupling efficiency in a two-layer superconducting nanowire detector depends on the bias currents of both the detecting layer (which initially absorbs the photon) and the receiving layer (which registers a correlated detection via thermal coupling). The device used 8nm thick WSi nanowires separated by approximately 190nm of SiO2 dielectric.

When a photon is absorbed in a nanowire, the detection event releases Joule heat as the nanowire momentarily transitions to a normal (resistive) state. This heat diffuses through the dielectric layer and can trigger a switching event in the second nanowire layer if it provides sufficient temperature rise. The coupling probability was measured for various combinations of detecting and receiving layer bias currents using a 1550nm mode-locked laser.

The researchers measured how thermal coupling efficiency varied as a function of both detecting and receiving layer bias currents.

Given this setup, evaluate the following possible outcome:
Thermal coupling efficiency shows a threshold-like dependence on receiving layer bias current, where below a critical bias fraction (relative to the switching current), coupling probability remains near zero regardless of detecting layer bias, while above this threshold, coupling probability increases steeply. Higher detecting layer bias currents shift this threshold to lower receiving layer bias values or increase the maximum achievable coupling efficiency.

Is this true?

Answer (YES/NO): NO